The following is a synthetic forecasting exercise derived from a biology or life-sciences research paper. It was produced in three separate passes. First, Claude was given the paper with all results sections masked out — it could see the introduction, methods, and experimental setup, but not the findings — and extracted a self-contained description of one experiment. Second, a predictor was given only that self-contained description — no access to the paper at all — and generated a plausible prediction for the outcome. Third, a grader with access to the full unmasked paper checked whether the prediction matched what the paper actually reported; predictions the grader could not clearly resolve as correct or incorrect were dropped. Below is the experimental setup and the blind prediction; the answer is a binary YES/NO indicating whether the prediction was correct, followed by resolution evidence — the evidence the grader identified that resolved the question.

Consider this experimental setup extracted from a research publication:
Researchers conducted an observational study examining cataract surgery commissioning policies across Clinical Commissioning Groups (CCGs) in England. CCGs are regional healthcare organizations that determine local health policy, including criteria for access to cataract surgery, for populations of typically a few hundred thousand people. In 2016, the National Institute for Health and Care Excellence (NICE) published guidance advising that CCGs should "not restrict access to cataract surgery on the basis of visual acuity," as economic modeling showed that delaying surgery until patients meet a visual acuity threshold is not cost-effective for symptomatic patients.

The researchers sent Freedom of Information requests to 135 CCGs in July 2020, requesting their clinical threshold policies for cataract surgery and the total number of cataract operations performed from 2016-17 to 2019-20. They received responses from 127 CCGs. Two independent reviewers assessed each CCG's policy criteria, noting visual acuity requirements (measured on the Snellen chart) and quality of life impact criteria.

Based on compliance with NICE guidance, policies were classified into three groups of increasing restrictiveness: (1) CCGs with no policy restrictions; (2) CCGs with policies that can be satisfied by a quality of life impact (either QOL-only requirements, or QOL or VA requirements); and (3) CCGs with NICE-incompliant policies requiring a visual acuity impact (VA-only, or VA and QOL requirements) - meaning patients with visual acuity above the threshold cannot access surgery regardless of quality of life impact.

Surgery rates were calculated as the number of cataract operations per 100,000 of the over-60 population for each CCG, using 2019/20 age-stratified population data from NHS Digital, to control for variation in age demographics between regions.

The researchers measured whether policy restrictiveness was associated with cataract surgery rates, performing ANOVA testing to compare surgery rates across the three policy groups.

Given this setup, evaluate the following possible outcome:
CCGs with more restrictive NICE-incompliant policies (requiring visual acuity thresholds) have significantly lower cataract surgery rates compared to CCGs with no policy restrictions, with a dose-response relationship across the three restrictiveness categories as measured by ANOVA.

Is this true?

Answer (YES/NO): YES